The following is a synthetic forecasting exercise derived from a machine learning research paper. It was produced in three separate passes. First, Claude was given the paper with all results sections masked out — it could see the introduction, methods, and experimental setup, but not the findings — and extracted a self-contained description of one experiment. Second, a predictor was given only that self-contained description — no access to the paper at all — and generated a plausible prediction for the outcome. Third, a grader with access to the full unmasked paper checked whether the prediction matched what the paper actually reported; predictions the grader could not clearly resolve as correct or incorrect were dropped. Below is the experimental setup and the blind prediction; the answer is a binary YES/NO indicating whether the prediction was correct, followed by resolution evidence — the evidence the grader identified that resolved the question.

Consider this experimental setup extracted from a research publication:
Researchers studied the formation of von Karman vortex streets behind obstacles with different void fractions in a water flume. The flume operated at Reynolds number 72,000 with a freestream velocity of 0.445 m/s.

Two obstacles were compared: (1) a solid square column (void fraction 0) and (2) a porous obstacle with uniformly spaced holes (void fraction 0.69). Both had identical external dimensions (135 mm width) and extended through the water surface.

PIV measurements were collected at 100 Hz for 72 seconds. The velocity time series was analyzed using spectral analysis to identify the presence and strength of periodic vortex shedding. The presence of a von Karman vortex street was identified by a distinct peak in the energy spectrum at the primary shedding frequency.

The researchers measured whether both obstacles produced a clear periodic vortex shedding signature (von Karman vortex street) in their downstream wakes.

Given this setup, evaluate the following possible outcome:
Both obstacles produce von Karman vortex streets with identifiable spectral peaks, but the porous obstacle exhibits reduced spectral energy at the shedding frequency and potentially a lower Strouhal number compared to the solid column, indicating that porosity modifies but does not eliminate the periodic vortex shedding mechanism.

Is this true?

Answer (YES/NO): NO